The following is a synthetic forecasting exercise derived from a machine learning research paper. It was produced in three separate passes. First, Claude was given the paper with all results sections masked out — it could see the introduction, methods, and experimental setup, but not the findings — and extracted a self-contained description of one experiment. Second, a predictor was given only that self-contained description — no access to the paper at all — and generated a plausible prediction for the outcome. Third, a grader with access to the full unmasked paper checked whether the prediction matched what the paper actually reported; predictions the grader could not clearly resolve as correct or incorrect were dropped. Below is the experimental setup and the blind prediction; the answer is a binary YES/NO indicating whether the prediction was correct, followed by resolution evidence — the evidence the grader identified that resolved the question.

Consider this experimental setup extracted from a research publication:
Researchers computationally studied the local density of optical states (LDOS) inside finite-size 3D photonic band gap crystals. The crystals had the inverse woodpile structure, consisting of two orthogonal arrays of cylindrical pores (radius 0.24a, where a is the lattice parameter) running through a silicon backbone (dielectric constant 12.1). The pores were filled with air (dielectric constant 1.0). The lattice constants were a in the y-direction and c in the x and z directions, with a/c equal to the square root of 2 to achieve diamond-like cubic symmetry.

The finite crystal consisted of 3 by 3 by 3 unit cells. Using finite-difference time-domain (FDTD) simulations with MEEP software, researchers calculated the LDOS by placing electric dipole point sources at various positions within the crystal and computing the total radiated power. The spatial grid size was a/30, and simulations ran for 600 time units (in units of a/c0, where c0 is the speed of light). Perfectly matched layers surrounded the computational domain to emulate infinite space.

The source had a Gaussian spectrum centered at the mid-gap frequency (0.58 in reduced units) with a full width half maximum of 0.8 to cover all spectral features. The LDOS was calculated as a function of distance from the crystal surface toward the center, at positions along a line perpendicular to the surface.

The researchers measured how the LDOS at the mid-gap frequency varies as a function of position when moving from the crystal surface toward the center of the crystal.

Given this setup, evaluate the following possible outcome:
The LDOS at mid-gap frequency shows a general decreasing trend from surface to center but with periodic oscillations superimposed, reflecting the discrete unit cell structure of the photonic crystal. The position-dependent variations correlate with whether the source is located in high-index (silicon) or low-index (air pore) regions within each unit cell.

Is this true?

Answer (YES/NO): NO